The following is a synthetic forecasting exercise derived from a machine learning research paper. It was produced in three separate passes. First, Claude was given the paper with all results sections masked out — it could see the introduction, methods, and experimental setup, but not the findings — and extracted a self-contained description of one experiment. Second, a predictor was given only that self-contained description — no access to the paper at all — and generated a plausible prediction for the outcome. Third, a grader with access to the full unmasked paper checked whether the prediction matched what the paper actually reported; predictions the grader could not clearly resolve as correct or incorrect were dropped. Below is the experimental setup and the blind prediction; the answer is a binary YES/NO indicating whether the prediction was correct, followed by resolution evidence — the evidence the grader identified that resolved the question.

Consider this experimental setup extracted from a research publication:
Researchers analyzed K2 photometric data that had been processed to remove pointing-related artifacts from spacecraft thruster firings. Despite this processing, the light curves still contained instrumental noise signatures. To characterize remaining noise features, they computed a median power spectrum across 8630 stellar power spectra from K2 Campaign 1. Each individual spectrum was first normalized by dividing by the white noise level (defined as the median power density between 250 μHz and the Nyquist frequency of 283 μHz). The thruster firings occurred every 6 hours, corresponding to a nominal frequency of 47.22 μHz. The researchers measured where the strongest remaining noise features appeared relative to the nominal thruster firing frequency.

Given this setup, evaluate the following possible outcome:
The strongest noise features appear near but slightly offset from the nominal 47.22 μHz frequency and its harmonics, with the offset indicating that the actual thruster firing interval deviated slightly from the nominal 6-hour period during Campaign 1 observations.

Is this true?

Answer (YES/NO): NO